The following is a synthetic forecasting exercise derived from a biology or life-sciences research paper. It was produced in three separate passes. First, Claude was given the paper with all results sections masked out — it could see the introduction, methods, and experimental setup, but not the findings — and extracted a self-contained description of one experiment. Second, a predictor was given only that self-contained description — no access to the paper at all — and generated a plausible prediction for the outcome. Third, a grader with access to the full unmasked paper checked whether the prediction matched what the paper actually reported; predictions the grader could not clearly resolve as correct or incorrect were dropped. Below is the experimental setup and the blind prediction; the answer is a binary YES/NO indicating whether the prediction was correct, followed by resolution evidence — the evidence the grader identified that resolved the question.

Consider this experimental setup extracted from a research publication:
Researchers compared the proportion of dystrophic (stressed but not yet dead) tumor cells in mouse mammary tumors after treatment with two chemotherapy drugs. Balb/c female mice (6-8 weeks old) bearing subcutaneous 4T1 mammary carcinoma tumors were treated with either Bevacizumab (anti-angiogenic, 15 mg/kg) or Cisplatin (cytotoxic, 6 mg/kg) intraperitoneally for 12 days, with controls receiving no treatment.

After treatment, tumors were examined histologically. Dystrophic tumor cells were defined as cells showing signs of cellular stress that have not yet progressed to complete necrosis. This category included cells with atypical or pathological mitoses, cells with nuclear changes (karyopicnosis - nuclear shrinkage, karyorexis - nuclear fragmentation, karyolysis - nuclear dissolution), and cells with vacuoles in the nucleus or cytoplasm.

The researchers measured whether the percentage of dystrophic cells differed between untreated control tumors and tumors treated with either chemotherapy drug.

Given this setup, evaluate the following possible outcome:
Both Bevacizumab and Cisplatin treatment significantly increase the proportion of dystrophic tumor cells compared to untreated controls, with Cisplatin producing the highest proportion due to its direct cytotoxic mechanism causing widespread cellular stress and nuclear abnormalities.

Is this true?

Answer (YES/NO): NO